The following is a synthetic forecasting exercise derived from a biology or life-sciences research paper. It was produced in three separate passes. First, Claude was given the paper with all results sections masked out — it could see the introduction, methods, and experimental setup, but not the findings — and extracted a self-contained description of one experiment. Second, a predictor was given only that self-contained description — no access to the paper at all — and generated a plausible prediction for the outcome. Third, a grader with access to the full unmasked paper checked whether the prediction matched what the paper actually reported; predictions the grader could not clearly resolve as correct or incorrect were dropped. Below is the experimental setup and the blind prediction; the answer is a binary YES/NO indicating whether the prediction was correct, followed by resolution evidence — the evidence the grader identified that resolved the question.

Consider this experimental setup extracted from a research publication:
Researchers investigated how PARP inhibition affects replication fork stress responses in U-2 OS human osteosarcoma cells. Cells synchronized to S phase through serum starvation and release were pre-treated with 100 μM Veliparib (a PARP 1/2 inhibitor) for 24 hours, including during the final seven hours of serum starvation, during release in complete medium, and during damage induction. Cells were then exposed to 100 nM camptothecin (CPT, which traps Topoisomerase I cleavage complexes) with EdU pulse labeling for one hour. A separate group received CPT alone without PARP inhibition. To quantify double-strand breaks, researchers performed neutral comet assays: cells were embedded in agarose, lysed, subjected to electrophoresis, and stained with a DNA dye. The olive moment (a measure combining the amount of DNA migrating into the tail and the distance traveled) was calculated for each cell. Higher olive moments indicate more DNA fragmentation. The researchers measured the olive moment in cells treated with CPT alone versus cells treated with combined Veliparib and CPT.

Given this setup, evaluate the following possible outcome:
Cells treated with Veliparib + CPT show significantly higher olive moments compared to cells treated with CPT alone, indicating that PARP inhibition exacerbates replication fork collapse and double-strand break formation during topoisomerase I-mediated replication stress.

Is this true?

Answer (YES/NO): YES